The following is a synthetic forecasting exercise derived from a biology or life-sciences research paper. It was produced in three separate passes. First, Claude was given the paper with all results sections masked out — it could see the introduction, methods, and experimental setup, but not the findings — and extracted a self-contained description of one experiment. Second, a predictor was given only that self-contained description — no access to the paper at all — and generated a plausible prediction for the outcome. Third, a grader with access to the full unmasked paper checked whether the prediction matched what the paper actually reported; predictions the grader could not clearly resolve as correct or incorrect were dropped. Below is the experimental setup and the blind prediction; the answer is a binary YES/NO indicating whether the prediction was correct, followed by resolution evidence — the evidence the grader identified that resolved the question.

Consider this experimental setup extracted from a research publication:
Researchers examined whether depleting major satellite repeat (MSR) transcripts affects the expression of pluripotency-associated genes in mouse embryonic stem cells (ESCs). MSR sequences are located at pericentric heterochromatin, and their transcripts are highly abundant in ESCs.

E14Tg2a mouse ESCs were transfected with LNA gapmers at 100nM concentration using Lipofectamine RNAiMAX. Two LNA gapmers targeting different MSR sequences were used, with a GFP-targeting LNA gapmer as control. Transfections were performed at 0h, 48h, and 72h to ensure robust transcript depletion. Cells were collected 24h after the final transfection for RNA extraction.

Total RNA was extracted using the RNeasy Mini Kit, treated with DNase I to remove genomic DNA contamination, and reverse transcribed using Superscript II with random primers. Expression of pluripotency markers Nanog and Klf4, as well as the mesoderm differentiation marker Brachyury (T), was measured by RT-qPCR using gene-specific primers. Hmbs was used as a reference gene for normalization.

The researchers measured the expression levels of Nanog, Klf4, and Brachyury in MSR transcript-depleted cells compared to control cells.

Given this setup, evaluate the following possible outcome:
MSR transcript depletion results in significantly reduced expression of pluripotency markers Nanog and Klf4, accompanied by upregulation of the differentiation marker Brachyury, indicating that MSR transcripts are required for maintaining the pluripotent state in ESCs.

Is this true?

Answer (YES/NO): NO